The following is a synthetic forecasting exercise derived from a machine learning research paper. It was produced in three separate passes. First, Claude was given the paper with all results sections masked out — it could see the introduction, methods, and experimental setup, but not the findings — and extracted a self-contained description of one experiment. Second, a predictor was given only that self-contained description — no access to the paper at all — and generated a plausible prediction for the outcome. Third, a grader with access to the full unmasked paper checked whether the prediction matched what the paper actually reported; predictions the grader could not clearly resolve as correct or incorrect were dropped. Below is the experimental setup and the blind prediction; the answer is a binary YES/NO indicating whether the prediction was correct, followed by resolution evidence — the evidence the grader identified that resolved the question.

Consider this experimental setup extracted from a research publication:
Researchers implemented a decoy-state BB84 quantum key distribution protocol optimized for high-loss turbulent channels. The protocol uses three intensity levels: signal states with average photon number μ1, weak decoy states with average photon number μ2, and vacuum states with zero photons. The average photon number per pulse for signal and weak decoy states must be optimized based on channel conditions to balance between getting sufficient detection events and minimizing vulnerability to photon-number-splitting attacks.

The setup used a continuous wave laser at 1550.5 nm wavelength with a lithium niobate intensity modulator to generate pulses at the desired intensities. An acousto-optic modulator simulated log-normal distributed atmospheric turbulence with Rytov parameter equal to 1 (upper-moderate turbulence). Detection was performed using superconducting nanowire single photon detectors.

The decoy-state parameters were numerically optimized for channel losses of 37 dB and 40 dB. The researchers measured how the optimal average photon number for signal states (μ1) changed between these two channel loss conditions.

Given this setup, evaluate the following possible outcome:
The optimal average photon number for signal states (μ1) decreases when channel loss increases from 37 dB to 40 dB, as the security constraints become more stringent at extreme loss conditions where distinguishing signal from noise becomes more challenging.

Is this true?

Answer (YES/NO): NO